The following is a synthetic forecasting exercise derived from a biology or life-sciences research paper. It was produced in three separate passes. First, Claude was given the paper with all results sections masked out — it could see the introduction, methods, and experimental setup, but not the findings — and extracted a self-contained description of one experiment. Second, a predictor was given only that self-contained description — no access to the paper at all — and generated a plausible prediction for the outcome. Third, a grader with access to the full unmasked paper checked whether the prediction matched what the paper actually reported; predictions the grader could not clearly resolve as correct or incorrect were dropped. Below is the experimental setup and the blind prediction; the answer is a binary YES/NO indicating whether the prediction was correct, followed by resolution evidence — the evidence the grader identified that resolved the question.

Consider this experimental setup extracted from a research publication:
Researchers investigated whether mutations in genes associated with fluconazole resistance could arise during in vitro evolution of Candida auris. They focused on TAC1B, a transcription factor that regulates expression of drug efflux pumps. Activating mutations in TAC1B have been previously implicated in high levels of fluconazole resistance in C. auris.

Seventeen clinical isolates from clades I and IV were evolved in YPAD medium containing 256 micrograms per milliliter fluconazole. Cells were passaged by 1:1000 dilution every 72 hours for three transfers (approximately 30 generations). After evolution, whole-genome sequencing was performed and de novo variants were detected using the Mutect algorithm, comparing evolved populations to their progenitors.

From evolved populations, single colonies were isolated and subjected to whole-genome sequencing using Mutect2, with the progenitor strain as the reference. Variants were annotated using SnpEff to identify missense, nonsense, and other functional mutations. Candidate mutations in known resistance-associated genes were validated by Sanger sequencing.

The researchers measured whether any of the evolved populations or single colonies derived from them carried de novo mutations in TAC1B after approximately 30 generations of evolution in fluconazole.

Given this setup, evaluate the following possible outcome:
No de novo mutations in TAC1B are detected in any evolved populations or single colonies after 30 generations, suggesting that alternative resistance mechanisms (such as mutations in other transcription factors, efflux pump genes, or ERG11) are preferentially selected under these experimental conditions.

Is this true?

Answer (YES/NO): NO